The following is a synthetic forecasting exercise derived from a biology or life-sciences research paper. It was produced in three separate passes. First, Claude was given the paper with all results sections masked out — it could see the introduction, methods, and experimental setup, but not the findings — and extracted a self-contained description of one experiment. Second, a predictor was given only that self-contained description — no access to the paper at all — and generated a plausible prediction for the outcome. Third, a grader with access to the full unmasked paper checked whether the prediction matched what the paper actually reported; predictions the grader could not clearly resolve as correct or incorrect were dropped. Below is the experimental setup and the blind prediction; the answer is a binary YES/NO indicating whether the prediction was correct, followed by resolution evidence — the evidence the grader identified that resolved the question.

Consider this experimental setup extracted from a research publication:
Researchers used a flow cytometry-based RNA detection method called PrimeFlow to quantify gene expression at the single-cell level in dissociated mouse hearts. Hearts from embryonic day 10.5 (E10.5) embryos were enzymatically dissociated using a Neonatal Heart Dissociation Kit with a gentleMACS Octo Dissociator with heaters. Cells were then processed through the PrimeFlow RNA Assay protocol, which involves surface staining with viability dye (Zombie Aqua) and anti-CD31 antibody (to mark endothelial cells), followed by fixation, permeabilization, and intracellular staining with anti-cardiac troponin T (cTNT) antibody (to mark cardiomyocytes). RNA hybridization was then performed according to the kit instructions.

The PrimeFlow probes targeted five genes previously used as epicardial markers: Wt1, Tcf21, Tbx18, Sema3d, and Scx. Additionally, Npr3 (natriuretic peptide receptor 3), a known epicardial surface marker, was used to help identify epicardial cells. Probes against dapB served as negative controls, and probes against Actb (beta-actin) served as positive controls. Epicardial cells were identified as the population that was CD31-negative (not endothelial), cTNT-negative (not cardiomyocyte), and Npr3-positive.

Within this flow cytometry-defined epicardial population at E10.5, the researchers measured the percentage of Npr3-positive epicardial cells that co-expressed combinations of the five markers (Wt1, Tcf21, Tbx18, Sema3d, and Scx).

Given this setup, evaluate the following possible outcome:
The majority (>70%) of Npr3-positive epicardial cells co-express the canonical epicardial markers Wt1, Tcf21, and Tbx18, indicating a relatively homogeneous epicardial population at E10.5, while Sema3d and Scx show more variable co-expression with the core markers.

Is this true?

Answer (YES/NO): NO